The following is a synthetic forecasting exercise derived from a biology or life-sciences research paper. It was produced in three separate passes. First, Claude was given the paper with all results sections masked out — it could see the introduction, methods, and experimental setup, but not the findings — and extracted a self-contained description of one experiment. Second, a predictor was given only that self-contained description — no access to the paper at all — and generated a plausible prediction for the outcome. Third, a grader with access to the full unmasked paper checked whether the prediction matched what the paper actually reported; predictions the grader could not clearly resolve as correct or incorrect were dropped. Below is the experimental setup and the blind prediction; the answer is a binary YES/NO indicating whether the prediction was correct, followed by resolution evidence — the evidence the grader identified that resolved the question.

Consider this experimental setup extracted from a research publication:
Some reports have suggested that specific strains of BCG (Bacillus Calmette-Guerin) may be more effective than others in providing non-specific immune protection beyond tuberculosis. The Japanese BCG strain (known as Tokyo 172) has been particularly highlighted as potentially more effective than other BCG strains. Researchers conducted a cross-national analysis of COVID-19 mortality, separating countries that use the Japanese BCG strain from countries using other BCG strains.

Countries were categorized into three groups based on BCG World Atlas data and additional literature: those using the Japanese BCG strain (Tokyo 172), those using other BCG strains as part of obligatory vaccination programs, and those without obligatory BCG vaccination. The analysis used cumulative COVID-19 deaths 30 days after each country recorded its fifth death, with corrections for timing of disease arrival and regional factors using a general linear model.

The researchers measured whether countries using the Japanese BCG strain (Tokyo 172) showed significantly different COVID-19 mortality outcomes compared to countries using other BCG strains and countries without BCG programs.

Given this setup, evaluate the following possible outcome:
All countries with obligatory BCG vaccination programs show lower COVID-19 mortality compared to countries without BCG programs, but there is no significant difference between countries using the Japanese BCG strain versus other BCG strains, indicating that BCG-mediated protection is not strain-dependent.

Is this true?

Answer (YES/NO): NO